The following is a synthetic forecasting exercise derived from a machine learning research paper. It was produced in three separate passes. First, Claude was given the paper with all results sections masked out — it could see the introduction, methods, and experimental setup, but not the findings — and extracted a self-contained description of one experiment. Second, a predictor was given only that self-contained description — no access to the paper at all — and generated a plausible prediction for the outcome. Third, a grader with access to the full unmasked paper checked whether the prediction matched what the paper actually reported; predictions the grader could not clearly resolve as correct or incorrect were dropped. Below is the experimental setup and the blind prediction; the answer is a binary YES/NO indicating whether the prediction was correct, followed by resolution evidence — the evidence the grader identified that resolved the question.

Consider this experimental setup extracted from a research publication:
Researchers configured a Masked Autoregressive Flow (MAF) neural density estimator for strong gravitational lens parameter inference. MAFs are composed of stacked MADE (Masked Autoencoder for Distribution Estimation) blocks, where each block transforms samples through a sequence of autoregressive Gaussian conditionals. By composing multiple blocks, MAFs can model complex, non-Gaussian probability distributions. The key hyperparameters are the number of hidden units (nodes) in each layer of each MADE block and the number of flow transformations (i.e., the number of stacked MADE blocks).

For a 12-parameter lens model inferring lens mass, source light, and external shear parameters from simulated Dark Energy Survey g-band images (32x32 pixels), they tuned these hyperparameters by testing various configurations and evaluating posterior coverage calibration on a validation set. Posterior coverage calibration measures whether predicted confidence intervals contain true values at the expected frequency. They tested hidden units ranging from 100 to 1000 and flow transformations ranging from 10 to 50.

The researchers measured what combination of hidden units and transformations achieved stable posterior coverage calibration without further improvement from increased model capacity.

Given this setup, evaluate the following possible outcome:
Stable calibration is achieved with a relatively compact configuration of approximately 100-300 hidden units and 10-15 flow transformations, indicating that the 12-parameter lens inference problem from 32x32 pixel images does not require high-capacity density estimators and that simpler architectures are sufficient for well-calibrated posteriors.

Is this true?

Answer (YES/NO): NO